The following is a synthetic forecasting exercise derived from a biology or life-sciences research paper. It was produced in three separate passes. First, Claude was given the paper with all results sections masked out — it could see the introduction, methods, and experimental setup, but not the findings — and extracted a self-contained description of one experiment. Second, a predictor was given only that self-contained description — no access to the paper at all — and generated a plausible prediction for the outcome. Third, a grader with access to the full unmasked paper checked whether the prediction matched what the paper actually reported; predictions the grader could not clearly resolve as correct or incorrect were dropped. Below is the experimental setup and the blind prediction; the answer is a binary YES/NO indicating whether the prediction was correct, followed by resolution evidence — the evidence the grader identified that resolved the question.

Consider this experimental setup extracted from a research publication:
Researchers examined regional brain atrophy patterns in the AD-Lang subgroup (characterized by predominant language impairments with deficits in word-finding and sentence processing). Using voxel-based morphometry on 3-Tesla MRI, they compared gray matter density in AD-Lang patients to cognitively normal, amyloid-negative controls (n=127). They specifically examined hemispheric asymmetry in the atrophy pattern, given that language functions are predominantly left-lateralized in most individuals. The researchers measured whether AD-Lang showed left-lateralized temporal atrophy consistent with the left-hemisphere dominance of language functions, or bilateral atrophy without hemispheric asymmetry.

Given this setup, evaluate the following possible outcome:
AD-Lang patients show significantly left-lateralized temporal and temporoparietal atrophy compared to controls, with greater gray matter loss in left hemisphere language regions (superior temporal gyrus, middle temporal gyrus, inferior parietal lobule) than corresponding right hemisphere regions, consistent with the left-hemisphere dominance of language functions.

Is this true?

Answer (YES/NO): YES